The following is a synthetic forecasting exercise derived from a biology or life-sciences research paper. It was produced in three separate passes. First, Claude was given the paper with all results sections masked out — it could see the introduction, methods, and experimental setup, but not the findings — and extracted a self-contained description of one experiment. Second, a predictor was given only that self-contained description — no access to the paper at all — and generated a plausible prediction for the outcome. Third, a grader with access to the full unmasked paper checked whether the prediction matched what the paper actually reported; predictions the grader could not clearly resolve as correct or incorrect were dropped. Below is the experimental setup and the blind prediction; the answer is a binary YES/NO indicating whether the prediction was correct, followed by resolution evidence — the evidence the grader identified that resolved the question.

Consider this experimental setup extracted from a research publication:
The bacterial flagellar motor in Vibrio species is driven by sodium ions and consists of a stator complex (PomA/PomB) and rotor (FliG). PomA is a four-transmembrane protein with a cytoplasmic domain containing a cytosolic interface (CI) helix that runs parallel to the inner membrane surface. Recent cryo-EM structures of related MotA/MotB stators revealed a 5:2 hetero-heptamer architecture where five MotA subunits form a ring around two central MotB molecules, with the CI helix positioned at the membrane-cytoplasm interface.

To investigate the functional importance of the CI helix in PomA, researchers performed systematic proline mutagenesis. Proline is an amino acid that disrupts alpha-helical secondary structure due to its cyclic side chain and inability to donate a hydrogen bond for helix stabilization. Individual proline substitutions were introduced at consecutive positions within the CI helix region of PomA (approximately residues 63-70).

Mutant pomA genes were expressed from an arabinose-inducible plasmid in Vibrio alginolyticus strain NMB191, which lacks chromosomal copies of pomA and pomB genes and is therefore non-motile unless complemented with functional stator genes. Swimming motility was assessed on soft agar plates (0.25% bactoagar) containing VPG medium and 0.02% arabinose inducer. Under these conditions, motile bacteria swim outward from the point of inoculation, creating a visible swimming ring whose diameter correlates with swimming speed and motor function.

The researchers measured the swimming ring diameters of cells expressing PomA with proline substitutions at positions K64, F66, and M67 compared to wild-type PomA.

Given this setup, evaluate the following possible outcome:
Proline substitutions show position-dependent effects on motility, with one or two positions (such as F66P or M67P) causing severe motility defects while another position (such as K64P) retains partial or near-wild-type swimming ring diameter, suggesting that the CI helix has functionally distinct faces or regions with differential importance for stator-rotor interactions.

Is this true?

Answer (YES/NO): NO